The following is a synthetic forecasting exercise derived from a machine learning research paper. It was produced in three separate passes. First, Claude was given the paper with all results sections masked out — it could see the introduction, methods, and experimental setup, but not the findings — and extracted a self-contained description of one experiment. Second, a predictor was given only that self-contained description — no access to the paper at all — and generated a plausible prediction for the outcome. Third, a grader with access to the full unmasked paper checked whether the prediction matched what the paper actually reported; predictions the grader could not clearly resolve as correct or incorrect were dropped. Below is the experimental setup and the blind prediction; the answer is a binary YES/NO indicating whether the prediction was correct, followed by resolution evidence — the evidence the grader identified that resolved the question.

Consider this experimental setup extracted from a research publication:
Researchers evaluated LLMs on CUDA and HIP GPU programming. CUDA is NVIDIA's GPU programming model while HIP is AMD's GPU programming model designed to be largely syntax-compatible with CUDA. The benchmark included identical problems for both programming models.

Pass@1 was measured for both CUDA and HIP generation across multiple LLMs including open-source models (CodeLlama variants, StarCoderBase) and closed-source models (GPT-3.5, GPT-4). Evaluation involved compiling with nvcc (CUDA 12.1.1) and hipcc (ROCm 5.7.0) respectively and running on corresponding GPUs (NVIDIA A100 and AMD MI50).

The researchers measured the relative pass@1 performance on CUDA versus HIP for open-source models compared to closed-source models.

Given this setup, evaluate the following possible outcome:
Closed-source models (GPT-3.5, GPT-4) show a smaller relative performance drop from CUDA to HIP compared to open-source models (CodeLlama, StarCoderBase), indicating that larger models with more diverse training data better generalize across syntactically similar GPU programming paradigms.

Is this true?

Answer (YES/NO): NO